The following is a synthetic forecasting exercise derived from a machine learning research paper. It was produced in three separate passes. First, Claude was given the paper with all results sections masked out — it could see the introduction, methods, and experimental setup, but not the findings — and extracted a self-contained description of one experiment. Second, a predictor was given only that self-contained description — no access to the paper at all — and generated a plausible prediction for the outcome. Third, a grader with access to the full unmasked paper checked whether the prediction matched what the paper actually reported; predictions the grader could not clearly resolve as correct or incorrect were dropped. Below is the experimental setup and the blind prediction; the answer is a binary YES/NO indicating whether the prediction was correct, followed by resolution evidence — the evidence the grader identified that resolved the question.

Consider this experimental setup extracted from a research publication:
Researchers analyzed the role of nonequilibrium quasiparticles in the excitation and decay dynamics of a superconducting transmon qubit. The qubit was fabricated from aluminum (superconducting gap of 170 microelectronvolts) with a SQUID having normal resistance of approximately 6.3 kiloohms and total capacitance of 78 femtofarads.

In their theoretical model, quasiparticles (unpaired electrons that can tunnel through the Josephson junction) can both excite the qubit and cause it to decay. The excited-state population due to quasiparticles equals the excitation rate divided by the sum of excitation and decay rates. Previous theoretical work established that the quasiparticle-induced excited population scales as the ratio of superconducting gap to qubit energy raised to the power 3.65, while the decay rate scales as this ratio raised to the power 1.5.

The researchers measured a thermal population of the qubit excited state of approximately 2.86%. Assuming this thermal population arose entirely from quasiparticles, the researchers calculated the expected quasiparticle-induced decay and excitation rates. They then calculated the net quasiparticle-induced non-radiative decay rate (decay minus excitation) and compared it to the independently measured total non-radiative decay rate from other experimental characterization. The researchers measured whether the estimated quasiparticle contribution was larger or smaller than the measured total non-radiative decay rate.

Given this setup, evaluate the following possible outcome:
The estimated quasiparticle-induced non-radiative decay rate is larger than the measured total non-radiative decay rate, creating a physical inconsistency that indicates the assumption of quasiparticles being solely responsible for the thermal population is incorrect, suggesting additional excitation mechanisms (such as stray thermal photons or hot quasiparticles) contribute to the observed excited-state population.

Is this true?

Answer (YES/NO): YES